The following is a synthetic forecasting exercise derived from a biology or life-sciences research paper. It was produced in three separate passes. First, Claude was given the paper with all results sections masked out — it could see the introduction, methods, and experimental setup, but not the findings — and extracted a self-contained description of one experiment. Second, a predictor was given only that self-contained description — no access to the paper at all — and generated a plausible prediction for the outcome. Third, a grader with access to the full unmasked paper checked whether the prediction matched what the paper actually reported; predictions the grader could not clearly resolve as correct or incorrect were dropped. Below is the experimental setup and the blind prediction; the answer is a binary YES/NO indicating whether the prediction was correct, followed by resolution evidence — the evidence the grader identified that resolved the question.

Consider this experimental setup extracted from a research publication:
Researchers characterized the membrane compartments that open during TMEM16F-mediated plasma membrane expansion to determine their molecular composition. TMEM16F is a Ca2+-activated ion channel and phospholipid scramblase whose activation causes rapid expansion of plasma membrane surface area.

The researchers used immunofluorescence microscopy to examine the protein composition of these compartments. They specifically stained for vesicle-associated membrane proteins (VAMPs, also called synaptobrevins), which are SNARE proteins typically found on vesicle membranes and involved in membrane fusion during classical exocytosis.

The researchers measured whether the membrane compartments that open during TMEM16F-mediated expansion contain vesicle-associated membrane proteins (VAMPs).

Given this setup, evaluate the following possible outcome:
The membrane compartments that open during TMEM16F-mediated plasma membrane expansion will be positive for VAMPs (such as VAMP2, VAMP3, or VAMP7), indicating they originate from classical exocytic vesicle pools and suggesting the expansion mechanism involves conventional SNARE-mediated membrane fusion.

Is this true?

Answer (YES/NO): NO